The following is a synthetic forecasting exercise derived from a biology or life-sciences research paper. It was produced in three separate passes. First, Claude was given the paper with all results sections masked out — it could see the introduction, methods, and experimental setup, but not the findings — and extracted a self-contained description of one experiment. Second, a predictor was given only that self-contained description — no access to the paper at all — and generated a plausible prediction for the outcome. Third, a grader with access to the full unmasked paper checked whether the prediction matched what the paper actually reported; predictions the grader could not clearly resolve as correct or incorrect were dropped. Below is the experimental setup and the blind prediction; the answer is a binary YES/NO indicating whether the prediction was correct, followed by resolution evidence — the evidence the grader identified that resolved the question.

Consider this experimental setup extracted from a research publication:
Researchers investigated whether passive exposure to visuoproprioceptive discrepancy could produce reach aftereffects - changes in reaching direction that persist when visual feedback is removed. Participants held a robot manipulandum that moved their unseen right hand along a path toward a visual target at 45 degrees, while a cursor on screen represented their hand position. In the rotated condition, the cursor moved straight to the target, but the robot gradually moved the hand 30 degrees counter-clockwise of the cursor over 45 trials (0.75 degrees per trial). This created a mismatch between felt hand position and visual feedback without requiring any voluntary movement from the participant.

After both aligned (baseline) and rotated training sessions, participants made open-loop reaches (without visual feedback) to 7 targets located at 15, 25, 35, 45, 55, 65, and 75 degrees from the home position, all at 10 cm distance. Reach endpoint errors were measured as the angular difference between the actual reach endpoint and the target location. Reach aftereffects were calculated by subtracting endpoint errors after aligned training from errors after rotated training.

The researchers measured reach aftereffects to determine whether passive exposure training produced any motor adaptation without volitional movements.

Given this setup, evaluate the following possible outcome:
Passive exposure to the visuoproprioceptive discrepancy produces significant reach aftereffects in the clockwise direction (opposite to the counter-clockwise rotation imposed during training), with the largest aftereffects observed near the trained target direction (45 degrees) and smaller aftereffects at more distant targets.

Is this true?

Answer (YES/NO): NO